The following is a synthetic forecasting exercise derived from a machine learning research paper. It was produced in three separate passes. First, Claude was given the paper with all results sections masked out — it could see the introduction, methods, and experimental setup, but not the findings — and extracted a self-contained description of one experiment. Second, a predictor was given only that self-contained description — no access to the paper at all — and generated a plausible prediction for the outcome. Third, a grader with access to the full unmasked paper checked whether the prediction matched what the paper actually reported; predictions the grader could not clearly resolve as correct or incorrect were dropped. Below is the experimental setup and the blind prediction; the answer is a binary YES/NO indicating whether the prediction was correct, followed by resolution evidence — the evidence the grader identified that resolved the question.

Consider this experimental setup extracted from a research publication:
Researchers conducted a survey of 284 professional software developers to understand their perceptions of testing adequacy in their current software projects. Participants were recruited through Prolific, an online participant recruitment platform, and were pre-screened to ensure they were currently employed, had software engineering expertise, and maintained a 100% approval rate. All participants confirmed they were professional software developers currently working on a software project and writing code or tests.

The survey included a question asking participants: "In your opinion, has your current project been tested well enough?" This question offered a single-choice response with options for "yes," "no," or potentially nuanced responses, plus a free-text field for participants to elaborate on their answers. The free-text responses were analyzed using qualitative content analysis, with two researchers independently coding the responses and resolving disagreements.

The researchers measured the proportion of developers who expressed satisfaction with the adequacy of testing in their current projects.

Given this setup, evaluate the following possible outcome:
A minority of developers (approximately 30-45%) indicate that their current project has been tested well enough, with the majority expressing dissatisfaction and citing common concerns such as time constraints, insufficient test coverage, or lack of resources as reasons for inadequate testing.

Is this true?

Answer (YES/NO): NO